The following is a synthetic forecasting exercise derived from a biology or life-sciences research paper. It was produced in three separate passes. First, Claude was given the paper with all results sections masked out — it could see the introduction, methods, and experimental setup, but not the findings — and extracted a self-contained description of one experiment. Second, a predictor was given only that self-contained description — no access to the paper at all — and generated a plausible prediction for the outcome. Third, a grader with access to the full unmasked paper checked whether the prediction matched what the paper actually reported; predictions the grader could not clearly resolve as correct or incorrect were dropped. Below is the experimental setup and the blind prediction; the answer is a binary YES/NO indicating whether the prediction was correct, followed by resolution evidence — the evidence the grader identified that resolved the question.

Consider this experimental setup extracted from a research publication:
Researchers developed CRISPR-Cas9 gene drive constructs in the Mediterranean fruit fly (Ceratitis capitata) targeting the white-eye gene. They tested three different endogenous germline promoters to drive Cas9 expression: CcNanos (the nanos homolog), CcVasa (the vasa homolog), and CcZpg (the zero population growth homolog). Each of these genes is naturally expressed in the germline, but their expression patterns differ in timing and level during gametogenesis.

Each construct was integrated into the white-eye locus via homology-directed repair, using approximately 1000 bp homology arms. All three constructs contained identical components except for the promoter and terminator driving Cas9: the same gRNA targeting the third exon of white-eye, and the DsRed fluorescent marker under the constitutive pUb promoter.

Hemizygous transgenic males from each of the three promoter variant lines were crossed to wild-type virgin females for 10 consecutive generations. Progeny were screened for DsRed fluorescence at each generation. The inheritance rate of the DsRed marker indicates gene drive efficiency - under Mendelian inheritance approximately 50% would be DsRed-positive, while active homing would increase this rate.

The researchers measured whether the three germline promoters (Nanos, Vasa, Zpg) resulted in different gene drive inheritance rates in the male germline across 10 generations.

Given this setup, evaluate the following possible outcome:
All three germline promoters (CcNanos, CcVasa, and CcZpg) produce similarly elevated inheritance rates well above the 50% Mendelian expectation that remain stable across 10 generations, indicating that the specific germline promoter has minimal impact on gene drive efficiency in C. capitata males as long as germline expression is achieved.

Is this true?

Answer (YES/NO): NO